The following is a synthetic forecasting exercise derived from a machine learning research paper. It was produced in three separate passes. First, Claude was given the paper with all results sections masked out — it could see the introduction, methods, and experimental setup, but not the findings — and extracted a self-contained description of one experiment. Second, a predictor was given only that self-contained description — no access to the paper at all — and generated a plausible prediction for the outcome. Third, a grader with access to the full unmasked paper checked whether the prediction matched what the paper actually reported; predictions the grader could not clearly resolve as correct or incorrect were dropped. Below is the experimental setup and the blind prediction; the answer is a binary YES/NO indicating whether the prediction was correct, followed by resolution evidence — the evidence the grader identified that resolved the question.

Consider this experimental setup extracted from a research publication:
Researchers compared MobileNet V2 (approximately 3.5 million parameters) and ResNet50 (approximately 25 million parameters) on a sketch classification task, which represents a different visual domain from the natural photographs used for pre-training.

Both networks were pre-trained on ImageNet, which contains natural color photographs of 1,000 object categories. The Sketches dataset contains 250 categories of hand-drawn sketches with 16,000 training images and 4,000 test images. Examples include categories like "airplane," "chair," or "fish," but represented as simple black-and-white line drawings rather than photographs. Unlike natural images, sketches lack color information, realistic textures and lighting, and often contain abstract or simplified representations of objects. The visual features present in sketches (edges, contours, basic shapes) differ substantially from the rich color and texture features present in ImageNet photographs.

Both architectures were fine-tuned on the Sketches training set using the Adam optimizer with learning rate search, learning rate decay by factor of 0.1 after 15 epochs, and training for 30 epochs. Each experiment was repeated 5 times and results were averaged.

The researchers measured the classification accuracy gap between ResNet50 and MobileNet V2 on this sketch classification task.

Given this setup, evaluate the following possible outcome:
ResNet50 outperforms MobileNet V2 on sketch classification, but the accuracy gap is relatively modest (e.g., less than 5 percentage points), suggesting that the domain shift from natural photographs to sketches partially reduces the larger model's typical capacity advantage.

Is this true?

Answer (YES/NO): YES